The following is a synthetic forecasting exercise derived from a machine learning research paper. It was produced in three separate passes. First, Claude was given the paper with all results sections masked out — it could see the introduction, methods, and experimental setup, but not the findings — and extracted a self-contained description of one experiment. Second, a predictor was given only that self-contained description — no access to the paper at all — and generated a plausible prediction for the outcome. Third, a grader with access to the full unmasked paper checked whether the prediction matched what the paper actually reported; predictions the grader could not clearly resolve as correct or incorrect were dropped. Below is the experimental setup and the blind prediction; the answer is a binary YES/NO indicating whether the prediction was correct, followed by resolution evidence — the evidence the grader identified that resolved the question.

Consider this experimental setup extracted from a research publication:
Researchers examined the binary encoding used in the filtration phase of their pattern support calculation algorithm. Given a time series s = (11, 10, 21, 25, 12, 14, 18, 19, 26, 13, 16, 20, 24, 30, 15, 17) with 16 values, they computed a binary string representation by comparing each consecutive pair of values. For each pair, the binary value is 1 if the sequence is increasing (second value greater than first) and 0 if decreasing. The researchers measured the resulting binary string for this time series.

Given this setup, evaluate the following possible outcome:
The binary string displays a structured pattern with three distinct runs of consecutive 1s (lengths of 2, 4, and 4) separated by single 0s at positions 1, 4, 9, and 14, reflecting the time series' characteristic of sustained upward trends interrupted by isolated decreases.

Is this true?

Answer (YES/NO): NO